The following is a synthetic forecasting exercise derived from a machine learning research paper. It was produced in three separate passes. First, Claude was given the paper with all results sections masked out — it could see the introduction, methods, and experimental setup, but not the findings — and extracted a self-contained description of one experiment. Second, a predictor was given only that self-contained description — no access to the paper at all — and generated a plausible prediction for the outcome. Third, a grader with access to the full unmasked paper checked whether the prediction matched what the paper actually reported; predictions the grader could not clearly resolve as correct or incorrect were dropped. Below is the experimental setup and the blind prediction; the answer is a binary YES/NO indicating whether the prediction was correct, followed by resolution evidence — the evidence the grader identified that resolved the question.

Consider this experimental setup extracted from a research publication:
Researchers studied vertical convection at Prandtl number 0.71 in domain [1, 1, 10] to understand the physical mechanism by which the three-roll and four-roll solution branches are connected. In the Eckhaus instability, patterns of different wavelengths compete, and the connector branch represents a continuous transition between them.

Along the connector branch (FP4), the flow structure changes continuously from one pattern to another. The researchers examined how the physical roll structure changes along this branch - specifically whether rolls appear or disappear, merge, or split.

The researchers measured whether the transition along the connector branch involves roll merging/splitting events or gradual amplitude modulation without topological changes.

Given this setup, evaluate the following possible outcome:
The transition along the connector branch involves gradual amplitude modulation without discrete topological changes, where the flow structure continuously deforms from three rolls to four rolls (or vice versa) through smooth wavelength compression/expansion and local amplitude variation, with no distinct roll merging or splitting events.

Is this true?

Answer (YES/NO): NO